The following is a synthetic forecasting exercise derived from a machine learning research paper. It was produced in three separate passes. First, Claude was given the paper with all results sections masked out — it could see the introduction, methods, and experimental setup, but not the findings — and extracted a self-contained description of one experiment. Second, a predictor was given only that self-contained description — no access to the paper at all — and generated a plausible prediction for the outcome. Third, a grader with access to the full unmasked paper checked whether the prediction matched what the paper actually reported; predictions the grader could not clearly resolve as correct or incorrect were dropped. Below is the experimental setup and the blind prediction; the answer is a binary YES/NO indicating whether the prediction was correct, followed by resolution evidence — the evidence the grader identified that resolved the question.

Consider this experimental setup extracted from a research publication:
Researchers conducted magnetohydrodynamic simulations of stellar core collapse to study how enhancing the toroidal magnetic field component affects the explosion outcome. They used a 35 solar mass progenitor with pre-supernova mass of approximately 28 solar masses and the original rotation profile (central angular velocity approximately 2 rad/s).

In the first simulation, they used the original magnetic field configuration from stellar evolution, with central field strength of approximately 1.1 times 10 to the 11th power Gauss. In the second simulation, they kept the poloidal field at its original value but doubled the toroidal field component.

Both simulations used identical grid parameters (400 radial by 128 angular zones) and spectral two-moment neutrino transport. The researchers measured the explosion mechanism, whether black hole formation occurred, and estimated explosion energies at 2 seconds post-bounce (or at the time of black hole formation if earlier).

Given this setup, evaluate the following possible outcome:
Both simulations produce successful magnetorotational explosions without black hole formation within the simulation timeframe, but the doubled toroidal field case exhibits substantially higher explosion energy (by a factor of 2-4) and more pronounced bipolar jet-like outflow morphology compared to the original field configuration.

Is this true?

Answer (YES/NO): NO